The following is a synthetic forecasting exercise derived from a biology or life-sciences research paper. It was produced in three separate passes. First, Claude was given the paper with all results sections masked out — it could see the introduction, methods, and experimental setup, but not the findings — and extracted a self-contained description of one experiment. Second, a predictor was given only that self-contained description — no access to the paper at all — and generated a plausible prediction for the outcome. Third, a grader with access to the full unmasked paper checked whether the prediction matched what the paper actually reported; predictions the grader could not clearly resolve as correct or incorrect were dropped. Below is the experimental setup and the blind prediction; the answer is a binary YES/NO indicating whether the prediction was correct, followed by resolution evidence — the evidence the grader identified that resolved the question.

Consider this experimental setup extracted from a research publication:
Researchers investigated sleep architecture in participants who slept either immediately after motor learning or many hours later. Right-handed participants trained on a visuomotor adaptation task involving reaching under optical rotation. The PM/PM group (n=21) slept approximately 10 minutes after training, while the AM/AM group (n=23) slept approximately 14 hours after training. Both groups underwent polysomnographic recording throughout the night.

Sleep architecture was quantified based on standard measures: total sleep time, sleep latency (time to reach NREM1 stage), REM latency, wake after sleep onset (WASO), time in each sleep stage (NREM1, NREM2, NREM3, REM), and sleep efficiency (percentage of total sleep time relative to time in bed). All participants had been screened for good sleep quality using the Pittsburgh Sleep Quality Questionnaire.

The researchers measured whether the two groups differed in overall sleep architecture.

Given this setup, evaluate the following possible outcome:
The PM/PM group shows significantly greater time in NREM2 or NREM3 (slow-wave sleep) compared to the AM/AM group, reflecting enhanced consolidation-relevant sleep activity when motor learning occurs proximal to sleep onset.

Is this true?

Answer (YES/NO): NO